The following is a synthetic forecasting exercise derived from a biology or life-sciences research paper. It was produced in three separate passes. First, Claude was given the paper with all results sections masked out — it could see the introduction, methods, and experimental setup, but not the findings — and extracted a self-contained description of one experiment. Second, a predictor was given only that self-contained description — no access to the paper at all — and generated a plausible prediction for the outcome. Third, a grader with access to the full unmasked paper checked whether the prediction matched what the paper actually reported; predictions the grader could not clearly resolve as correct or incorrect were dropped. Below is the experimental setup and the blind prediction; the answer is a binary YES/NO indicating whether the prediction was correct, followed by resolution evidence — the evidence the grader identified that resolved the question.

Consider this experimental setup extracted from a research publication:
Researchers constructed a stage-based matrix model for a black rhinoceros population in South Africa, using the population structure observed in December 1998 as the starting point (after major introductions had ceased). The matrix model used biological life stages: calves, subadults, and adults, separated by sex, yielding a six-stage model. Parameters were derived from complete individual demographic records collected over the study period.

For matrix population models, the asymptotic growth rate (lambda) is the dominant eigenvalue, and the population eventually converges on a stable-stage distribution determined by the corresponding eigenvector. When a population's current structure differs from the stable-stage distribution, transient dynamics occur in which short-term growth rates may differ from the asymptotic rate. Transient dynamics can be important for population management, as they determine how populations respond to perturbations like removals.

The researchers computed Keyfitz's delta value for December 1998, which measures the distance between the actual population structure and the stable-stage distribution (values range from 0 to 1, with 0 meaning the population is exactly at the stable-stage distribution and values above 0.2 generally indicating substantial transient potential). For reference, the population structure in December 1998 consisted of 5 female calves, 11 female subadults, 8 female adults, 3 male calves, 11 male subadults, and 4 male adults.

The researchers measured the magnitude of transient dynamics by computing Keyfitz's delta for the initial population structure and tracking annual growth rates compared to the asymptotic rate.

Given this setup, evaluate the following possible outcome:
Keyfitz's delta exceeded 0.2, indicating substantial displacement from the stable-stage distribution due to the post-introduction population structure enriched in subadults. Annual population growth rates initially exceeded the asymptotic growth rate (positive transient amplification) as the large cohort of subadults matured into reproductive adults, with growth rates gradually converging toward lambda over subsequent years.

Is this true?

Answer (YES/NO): NO